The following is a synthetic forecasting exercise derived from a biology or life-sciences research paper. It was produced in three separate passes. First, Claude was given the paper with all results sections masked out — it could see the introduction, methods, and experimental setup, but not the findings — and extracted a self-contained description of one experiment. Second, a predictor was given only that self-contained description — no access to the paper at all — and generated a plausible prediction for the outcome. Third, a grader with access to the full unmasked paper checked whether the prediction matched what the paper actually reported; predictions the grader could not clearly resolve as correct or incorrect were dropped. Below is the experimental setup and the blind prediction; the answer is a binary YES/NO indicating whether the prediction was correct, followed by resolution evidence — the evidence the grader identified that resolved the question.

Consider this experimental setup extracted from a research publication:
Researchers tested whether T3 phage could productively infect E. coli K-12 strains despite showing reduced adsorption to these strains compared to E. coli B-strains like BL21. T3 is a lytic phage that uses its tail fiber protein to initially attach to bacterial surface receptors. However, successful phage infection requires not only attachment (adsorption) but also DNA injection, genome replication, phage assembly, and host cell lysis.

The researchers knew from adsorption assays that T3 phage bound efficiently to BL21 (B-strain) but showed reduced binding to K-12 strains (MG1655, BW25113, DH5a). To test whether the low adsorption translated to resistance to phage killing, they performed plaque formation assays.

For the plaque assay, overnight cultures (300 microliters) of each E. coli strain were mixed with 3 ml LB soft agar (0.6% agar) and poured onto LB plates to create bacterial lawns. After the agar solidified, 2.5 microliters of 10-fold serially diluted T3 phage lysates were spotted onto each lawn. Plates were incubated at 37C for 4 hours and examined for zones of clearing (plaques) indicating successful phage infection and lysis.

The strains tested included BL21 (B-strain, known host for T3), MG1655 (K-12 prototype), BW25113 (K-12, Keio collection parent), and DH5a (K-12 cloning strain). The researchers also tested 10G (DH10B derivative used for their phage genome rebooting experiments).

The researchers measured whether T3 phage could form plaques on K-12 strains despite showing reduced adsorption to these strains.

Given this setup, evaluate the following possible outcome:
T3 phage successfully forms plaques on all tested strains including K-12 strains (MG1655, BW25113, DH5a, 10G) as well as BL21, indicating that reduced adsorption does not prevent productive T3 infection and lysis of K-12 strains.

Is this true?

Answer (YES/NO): NO